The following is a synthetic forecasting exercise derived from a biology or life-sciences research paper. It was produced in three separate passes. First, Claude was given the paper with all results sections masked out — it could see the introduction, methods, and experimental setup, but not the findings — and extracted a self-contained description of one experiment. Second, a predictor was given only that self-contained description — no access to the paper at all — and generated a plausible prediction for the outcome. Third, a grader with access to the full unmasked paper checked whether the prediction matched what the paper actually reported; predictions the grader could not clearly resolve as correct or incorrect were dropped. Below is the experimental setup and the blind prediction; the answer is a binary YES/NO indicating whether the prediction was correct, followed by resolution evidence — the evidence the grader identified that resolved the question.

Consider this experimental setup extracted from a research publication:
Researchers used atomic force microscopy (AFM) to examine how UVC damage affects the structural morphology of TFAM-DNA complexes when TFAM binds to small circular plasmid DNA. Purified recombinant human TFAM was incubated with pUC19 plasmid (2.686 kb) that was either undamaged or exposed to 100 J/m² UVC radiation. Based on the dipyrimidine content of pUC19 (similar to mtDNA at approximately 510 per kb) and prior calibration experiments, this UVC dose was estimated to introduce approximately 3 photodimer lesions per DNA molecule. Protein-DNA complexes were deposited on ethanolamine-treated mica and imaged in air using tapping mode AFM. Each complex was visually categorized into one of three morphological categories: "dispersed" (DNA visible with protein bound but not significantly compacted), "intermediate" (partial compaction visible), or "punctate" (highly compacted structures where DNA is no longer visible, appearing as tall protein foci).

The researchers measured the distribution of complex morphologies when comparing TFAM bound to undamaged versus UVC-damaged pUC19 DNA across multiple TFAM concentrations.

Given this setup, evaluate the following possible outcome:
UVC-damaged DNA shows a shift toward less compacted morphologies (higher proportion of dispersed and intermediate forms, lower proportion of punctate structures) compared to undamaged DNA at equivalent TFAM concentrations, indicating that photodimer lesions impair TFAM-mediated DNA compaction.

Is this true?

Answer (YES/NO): NO